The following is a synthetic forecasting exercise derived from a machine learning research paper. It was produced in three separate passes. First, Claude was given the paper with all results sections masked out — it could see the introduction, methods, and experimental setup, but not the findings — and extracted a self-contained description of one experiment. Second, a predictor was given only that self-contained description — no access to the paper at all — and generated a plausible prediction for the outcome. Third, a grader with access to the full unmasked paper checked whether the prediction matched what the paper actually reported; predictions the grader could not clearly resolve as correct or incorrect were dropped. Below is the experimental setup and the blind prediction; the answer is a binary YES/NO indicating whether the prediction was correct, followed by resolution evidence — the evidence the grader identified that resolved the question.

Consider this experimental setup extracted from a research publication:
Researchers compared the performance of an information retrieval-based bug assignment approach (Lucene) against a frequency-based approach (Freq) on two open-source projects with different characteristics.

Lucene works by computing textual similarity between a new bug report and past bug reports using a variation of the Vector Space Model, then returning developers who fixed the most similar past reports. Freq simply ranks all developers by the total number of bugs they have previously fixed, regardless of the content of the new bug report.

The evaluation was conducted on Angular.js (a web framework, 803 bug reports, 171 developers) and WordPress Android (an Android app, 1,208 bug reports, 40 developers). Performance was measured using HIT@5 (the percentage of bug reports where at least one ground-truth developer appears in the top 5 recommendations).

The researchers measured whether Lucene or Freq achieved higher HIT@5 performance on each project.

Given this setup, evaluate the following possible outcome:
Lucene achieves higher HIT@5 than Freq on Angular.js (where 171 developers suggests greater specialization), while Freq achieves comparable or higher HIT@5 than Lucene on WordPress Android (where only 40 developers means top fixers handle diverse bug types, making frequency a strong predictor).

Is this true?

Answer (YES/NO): NO